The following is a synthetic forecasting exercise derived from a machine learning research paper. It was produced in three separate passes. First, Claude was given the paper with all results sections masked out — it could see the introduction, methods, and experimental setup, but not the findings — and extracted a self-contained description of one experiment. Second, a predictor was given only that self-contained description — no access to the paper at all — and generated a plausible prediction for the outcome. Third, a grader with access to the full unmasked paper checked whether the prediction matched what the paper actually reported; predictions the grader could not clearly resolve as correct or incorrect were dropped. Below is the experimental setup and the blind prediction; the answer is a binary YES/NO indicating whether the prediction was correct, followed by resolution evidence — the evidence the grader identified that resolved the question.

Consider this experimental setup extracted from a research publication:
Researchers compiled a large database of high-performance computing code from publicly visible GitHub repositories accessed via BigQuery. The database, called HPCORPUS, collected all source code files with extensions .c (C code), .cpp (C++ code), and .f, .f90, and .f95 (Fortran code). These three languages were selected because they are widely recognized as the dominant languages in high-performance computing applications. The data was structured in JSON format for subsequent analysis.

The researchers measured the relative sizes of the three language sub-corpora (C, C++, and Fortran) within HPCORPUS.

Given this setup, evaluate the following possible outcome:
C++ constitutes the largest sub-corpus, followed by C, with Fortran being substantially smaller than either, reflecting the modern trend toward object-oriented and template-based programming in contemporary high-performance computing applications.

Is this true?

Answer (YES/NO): NO